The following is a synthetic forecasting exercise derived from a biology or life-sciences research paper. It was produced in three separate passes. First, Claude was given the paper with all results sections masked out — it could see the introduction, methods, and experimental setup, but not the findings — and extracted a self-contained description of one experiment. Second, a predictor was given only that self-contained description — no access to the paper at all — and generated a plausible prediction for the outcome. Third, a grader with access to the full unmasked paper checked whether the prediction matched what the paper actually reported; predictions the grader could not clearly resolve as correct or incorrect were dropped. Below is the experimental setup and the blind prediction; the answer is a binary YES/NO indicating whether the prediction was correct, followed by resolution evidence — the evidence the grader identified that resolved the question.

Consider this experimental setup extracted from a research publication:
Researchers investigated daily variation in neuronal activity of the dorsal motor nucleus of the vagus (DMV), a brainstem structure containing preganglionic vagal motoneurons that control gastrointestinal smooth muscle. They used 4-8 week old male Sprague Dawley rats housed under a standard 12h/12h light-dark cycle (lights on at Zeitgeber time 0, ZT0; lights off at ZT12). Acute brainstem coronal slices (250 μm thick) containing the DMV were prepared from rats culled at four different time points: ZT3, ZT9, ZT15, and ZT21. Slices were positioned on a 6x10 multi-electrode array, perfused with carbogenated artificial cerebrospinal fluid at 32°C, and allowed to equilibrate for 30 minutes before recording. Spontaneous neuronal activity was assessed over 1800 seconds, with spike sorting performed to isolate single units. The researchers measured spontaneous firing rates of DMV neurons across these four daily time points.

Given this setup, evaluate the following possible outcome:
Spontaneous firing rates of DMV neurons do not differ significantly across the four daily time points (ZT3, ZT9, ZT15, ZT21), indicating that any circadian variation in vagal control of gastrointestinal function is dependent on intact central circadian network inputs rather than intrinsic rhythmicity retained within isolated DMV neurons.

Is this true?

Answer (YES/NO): NO